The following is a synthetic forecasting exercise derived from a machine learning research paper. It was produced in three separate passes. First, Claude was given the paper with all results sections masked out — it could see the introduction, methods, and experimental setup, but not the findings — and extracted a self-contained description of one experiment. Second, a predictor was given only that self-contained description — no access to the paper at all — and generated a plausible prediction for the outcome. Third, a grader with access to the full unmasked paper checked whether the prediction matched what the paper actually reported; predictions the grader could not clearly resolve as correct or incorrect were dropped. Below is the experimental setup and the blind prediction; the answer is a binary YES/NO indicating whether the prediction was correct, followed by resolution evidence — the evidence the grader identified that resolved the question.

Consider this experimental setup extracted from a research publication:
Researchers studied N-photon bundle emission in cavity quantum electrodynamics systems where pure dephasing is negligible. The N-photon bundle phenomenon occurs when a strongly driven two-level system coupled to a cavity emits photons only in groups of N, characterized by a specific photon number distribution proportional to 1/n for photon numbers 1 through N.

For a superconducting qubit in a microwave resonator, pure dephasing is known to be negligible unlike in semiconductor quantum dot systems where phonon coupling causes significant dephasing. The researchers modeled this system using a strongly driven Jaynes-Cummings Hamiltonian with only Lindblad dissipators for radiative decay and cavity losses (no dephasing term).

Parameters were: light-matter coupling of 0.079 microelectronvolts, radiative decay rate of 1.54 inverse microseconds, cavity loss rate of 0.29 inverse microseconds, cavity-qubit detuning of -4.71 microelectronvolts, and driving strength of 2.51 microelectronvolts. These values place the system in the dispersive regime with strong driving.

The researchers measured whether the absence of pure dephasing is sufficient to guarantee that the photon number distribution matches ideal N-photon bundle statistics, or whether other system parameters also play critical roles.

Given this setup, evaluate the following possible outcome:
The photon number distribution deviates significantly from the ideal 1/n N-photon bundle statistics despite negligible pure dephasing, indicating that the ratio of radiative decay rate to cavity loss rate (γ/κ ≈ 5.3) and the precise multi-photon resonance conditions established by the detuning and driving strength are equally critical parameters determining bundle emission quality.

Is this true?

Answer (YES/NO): NO